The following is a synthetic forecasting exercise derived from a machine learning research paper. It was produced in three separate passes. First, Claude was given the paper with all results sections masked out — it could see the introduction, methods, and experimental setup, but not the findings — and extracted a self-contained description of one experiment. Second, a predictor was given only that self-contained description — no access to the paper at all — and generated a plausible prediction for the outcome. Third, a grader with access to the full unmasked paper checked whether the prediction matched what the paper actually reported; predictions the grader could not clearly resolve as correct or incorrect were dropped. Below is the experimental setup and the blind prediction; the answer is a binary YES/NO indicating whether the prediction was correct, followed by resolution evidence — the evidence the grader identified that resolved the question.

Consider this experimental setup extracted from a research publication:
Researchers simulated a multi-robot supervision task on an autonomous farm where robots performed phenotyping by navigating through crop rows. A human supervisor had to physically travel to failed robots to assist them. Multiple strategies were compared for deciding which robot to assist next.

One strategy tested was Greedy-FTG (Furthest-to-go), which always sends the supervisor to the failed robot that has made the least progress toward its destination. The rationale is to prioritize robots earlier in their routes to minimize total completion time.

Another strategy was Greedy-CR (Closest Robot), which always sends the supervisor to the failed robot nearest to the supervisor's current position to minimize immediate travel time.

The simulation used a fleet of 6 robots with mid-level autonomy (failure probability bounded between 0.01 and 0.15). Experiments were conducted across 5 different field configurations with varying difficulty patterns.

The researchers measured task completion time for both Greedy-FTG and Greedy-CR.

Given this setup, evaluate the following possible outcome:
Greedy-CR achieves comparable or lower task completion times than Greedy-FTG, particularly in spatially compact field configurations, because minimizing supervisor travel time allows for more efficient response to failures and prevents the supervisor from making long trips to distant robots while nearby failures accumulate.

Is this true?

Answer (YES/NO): YES